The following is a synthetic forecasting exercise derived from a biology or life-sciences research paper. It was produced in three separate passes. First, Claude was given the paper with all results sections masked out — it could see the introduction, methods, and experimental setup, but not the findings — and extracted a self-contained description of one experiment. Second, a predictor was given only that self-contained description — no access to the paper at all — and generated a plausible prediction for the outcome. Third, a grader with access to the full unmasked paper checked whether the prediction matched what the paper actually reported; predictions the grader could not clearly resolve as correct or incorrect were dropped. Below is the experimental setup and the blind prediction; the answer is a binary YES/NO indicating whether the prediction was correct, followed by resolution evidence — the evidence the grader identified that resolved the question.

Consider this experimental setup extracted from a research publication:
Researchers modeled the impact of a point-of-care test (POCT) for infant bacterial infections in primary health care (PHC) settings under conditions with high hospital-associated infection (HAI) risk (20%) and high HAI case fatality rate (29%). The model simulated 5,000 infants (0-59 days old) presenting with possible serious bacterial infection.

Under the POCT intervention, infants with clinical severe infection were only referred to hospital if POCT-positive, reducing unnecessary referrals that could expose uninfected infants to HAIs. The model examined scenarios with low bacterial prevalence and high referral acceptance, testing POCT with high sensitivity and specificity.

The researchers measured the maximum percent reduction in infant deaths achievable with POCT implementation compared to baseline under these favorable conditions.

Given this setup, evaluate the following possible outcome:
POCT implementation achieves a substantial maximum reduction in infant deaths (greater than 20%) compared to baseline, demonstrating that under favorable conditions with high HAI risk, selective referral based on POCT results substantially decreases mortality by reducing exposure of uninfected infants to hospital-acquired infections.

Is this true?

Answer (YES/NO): YES